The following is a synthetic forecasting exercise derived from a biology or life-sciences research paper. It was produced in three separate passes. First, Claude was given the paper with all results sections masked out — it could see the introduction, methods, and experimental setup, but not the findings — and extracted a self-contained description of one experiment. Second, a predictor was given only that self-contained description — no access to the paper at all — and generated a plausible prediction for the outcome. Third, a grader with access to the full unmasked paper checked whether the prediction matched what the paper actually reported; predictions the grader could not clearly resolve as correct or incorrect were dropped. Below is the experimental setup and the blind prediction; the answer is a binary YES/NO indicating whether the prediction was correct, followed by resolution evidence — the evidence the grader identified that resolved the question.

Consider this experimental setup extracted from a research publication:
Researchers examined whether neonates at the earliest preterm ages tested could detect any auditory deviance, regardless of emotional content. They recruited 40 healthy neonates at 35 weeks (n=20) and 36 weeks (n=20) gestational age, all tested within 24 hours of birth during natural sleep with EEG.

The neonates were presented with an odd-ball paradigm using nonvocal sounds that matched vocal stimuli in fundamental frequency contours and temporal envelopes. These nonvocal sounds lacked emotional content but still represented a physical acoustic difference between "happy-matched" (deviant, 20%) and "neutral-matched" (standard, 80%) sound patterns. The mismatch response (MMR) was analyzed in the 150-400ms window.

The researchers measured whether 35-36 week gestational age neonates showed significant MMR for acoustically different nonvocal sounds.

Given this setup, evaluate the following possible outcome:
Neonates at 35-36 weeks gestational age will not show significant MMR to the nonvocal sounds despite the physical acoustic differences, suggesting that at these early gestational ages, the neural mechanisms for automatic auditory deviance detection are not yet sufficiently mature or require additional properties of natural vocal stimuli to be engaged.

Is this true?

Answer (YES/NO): YES